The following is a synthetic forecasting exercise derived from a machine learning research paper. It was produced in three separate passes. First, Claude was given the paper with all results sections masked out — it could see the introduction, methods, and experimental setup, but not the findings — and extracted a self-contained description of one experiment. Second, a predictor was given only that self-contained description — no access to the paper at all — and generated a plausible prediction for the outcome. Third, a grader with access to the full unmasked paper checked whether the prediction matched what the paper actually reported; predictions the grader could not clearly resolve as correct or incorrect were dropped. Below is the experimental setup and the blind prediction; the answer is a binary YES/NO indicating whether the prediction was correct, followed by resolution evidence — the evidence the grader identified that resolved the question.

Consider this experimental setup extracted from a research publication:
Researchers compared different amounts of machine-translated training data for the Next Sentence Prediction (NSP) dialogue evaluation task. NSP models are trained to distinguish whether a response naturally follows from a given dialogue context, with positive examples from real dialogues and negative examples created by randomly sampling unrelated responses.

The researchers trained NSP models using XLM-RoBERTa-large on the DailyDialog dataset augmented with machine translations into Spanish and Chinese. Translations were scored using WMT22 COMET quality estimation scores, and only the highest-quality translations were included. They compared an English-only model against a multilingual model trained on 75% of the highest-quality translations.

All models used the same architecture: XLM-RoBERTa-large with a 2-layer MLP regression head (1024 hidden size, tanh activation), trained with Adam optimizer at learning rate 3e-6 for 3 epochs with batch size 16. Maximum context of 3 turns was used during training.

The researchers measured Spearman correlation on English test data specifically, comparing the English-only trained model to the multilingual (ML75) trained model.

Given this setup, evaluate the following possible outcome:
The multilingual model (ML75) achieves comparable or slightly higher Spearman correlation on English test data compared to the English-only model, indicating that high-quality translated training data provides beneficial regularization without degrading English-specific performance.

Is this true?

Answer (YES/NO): YES